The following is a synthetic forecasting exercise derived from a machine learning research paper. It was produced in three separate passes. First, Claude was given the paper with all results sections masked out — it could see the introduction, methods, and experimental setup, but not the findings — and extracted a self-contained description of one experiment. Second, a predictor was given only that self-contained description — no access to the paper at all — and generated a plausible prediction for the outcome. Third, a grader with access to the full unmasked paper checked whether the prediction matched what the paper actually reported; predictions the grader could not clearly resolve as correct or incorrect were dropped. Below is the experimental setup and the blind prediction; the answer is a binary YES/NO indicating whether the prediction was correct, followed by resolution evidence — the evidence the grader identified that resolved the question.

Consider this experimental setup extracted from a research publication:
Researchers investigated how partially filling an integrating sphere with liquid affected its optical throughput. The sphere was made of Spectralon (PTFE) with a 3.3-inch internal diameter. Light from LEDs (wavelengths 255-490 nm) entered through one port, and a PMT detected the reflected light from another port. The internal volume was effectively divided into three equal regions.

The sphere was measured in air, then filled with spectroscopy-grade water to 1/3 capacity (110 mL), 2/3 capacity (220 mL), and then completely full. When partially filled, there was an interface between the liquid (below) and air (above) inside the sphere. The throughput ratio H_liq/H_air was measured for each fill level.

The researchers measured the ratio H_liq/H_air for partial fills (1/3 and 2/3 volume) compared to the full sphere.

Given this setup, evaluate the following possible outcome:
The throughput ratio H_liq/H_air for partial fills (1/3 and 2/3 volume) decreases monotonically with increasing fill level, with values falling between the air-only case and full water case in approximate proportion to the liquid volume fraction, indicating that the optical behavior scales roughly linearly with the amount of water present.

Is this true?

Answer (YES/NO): NO